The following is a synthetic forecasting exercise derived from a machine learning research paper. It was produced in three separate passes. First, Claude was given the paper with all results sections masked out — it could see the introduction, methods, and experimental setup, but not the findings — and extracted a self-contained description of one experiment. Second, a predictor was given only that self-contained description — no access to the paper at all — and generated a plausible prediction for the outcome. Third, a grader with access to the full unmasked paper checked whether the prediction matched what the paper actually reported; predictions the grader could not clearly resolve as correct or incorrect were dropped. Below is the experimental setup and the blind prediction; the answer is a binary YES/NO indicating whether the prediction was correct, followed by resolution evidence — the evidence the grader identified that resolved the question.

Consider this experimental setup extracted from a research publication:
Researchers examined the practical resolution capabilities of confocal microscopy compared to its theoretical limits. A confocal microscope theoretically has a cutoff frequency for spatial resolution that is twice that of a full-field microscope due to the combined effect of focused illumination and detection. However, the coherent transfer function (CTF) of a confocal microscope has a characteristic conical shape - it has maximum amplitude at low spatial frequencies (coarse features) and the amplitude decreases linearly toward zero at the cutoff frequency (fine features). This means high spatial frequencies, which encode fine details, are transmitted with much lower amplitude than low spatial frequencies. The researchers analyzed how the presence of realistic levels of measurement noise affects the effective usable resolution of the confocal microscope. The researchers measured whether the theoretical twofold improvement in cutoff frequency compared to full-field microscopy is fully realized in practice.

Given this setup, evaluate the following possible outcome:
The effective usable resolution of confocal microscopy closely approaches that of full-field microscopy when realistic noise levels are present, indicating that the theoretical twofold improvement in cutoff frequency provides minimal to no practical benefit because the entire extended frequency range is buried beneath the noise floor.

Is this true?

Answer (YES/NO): NO